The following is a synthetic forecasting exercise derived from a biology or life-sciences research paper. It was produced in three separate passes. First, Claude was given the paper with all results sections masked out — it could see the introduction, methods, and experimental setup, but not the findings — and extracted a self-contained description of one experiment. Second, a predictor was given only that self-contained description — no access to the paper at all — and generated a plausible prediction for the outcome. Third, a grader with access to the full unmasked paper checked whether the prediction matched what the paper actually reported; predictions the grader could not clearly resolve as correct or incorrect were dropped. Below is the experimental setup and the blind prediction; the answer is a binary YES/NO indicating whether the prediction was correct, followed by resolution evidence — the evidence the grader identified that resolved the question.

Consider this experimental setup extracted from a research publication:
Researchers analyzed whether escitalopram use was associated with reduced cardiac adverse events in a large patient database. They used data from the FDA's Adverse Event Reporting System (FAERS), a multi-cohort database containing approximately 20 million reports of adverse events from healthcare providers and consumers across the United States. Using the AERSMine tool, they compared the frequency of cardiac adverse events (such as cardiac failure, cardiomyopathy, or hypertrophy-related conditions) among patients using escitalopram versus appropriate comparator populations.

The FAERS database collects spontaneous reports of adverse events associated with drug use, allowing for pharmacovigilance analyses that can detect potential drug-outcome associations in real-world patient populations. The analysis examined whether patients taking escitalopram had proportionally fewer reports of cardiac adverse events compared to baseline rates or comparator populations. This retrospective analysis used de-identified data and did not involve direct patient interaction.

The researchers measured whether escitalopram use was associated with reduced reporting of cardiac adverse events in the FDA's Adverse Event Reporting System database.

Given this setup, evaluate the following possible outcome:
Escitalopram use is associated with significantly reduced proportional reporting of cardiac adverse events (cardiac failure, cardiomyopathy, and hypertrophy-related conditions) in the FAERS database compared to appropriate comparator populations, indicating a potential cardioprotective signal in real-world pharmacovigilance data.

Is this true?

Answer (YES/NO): NO